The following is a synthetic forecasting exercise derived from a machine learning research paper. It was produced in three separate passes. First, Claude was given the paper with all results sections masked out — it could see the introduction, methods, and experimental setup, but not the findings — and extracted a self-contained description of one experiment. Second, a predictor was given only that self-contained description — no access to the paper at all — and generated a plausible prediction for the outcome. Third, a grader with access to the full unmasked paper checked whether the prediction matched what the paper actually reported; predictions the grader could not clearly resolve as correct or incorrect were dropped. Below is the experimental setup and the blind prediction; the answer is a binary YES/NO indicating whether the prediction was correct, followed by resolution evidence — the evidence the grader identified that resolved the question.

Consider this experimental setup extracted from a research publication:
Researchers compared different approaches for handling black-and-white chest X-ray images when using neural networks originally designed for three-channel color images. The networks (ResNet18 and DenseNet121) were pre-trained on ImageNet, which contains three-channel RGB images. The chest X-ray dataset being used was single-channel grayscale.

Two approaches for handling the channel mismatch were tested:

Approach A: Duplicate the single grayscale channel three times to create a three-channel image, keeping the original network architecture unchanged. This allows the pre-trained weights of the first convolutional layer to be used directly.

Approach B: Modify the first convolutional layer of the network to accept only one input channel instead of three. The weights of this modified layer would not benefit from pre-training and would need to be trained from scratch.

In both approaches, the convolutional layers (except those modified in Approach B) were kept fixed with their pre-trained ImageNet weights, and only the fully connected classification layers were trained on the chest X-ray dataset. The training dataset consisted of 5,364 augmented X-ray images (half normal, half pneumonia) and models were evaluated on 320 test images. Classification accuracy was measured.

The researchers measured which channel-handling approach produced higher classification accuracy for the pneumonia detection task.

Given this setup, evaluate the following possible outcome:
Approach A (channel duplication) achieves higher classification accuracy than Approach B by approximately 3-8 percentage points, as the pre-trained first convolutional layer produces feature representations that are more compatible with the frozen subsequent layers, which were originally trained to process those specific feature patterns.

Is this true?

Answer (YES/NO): NO